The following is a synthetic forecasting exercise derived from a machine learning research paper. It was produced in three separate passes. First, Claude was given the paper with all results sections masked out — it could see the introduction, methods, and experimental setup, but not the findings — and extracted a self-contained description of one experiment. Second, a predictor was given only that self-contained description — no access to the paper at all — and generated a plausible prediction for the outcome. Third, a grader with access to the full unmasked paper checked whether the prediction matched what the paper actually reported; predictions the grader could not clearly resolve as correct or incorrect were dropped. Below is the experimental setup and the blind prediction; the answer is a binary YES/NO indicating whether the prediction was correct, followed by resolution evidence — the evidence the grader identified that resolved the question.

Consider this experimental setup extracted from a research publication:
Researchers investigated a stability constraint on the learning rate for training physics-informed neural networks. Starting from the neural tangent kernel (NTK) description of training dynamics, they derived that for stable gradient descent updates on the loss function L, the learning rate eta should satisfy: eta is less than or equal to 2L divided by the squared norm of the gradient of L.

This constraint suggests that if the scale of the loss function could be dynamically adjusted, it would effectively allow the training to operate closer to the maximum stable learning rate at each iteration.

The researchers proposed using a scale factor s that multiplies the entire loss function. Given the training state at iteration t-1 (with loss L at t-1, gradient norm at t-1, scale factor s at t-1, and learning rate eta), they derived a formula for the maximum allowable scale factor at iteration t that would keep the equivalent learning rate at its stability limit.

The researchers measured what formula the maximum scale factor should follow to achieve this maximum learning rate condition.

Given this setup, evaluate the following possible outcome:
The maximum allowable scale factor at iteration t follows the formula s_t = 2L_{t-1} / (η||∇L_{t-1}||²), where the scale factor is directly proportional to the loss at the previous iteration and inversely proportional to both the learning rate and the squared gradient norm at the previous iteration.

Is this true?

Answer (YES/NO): NO